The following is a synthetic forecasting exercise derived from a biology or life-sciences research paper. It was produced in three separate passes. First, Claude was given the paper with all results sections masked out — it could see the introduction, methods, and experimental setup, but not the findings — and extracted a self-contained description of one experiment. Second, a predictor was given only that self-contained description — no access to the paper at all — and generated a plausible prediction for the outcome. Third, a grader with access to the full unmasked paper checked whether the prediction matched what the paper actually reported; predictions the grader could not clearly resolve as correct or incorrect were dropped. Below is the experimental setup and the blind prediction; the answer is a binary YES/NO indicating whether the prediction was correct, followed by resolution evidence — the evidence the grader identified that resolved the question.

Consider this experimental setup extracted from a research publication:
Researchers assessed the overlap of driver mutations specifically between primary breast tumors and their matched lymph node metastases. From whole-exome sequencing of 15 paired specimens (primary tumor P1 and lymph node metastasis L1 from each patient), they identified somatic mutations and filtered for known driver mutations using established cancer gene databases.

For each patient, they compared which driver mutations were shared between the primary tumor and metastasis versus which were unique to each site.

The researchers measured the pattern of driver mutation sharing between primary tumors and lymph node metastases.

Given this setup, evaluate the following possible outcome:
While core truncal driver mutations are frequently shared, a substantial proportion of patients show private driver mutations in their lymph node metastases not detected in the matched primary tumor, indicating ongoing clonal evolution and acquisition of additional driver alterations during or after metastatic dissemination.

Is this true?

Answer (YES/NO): NO